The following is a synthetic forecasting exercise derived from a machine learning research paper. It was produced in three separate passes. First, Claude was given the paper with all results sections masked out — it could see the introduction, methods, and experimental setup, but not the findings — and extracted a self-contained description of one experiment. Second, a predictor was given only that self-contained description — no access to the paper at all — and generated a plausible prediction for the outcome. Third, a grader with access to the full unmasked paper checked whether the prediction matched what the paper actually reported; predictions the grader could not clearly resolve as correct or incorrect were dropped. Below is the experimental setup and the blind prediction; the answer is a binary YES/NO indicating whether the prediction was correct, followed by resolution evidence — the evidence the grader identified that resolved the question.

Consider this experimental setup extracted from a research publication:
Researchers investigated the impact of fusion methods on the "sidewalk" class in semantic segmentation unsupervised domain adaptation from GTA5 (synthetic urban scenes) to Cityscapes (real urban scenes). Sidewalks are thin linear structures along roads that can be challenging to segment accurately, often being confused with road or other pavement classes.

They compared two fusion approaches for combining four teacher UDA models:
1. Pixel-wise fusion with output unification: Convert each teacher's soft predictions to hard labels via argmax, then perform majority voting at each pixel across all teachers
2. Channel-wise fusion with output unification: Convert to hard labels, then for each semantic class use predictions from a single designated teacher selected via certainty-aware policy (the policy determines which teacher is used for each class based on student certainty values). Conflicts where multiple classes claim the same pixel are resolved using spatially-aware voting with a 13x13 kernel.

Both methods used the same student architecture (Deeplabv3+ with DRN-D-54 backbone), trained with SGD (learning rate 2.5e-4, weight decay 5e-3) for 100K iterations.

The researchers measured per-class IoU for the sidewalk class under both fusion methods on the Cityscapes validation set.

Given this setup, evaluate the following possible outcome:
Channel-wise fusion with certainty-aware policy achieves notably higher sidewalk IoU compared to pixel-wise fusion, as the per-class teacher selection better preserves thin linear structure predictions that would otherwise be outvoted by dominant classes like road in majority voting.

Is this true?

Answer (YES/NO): YES